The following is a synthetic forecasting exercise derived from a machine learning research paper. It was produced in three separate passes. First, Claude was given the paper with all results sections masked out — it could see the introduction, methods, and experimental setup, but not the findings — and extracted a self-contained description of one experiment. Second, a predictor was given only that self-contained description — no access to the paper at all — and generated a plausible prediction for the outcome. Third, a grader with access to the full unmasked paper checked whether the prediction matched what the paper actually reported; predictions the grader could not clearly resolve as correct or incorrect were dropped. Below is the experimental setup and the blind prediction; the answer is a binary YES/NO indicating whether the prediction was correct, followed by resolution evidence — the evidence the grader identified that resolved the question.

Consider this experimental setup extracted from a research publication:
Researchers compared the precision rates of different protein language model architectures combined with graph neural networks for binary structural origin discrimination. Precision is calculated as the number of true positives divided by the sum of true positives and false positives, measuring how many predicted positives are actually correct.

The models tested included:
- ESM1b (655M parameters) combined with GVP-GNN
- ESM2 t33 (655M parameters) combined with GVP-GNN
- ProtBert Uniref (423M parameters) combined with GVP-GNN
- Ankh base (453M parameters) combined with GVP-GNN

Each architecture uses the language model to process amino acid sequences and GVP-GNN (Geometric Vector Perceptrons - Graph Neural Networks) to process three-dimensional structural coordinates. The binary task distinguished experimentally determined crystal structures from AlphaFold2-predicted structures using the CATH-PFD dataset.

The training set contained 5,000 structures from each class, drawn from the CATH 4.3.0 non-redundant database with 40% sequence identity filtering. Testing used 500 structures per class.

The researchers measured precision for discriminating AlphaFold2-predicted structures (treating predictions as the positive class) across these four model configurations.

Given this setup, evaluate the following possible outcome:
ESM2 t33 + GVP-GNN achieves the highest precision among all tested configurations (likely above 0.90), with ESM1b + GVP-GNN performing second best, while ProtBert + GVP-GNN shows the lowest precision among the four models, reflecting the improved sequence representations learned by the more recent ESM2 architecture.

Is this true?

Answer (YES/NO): NO